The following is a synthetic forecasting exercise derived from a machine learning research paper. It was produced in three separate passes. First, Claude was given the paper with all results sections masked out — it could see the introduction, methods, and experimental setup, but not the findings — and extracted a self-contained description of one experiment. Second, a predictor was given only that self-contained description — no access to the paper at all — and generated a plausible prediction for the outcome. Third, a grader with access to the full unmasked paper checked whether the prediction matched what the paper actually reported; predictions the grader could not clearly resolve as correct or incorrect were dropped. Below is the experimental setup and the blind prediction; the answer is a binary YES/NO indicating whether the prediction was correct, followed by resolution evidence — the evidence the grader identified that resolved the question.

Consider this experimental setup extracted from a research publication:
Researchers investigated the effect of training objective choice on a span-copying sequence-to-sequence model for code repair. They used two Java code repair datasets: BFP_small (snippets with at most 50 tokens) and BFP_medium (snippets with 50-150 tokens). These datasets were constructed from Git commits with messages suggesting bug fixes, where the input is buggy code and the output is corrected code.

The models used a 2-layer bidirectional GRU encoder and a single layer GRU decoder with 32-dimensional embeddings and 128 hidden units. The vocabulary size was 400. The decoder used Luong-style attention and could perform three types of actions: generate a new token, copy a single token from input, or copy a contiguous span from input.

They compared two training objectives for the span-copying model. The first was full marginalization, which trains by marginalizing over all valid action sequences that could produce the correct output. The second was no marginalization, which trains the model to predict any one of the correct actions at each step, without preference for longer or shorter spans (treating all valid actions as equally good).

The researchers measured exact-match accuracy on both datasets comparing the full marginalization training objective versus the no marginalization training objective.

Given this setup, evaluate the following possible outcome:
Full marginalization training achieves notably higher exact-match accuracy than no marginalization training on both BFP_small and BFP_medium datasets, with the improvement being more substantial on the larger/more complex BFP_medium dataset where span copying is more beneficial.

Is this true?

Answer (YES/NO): NO